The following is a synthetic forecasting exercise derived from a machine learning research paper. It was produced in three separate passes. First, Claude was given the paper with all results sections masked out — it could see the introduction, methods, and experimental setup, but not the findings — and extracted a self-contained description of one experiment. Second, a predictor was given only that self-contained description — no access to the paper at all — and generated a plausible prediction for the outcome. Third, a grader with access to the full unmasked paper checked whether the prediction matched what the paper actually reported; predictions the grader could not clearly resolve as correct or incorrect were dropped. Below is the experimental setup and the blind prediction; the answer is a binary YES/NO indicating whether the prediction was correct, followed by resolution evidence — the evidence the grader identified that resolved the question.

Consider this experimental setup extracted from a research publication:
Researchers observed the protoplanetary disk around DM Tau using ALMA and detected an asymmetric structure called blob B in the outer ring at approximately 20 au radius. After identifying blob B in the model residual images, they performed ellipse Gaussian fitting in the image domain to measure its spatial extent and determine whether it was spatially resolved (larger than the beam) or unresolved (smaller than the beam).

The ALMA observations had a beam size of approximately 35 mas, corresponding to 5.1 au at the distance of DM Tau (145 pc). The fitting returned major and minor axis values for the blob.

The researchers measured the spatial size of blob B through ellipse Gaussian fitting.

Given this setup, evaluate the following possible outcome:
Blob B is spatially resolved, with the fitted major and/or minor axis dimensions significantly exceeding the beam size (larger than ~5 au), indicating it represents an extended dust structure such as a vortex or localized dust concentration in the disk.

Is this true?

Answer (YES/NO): YES